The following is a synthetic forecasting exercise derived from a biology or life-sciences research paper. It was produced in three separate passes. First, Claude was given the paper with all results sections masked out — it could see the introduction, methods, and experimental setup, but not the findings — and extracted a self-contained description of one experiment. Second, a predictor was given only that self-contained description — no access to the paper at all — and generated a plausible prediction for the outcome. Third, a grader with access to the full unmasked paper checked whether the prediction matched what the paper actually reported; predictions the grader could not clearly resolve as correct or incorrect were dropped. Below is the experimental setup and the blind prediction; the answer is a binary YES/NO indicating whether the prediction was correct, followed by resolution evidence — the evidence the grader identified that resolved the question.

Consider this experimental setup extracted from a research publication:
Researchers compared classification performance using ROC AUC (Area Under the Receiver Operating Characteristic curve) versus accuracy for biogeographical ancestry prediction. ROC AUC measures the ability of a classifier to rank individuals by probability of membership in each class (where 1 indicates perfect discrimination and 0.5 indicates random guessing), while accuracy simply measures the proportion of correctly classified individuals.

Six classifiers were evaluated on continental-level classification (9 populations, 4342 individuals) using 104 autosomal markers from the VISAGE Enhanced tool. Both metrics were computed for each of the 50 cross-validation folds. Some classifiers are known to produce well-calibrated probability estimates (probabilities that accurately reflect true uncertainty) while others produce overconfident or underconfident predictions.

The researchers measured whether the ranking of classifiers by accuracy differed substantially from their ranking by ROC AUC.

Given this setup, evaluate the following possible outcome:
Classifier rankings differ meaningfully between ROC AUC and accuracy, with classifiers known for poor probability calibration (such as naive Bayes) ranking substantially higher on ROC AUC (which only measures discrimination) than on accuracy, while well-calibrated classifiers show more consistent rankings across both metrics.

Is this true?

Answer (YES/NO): NO